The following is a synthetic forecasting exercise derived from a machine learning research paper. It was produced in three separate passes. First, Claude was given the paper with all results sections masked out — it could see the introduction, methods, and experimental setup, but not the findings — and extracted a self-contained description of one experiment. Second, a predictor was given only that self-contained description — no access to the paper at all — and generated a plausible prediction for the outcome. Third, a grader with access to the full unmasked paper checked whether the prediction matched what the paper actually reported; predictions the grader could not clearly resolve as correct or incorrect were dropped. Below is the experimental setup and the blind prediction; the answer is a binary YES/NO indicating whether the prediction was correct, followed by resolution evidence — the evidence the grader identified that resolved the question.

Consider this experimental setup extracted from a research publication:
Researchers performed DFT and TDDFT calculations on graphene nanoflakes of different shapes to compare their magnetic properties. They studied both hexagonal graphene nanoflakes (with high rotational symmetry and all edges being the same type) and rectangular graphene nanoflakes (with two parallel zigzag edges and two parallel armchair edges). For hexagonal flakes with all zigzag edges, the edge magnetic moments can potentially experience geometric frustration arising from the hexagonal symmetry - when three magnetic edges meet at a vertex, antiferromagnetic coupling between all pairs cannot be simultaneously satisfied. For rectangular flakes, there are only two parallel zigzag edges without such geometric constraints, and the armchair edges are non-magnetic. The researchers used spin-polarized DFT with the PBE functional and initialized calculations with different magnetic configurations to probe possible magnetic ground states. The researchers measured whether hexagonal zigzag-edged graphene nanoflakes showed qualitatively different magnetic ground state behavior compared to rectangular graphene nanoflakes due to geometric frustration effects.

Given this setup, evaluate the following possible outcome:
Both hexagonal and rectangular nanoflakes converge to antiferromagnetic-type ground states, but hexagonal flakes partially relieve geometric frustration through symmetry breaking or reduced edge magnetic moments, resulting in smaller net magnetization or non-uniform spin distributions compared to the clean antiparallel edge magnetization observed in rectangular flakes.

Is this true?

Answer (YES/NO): NO